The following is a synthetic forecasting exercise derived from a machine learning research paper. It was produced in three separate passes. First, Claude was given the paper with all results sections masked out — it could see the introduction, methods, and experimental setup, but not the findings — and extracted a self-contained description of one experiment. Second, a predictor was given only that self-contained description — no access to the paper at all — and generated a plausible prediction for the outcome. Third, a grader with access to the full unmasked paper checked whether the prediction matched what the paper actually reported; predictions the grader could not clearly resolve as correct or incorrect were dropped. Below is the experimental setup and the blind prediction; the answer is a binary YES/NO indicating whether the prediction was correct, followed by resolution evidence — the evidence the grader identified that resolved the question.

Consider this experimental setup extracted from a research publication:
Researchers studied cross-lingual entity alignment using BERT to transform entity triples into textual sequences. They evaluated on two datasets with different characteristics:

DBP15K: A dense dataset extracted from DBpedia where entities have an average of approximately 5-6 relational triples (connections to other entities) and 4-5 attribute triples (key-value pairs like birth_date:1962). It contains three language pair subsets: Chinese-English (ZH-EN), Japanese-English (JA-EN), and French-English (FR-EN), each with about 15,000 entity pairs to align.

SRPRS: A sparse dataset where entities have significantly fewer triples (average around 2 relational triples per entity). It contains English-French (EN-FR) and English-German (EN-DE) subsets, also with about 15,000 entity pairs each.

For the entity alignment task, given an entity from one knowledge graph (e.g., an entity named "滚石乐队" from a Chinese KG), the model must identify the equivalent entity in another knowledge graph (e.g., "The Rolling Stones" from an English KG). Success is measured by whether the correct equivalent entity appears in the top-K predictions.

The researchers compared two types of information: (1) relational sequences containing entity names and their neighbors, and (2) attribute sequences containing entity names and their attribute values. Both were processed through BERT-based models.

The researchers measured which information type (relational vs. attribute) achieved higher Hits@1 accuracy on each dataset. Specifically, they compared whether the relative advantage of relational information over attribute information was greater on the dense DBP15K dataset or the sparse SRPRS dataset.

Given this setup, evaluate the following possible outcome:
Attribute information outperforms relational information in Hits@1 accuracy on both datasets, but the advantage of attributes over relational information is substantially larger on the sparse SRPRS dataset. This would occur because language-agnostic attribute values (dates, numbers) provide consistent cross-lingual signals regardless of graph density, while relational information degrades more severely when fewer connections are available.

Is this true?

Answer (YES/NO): NO